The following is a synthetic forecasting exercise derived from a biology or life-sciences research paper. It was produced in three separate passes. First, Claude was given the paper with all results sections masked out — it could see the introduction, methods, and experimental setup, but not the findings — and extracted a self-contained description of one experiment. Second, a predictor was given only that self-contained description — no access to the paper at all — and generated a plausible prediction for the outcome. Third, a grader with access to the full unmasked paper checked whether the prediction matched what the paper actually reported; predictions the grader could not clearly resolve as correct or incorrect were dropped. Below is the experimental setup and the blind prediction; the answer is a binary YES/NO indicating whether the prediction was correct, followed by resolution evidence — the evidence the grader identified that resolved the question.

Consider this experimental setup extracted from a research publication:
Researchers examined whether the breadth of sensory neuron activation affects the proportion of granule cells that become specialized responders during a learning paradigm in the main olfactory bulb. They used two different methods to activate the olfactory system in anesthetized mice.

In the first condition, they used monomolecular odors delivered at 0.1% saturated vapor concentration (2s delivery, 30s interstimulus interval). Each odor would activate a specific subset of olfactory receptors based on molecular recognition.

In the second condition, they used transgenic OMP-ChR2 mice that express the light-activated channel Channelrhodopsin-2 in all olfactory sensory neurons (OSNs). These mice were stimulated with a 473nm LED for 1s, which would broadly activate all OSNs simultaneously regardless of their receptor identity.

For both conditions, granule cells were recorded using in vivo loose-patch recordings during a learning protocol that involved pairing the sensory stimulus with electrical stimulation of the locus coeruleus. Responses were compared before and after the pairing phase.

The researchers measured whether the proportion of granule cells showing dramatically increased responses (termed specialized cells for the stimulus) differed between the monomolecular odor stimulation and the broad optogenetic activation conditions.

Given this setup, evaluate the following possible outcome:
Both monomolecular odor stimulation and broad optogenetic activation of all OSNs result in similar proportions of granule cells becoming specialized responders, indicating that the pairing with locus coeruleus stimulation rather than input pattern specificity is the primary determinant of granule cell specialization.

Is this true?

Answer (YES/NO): NO